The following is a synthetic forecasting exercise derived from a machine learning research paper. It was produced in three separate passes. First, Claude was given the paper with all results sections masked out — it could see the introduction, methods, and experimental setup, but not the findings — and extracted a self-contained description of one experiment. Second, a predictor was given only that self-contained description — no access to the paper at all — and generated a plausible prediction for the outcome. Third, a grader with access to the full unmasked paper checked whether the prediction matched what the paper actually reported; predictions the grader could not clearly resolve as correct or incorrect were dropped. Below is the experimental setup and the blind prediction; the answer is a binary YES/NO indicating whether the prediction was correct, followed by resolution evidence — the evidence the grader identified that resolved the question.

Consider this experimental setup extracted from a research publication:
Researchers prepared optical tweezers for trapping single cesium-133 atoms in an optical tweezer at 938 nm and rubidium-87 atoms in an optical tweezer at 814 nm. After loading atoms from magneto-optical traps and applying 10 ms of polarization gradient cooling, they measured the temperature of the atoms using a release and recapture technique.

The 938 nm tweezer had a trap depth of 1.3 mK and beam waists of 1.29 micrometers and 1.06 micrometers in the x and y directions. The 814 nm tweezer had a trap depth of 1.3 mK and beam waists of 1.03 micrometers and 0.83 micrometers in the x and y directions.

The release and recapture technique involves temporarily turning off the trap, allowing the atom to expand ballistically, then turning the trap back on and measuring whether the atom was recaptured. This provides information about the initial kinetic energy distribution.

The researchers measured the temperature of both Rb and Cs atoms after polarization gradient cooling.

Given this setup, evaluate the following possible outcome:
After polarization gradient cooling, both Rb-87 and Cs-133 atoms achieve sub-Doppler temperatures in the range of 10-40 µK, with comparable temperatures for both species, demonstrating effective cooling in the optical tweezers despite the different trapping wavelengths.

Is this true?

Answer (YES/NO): NO